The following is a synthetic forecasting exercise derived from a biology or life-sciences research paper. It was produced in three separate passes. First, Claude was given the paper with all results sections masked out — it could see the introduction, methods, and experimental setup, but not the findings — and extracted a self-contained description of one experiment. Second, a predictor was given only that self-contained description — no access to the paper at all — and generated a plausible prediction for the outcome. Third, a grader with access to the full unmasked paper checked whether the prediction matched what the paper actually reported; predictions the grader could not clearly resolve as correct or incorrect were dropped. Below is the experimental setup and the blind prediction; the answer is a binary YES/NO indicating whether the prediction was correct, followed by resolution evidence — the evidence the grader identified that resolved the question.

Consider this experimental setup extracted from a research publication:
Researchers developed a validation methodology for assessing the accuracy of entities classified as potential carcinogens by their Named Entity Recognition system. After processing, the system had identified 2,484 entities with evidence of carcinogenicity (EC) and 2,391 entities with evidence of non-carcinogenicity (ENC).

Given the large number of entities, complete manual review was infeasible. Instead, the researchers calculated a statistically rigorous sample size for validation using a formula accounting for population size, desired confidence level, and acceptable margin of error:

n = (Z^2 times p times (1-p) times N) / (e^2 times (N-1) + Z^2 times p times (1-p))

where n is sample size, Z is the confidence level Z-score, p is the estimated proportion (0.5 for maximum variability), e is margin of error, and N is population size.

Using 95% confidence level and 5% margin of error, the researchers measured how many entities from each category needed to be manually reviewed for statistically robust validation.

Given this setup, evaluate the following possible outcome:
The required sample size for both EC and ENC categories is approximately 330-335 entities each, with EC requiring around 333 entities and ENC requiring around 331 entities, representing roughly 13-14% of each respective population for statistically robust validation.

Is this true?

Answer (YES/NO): NO